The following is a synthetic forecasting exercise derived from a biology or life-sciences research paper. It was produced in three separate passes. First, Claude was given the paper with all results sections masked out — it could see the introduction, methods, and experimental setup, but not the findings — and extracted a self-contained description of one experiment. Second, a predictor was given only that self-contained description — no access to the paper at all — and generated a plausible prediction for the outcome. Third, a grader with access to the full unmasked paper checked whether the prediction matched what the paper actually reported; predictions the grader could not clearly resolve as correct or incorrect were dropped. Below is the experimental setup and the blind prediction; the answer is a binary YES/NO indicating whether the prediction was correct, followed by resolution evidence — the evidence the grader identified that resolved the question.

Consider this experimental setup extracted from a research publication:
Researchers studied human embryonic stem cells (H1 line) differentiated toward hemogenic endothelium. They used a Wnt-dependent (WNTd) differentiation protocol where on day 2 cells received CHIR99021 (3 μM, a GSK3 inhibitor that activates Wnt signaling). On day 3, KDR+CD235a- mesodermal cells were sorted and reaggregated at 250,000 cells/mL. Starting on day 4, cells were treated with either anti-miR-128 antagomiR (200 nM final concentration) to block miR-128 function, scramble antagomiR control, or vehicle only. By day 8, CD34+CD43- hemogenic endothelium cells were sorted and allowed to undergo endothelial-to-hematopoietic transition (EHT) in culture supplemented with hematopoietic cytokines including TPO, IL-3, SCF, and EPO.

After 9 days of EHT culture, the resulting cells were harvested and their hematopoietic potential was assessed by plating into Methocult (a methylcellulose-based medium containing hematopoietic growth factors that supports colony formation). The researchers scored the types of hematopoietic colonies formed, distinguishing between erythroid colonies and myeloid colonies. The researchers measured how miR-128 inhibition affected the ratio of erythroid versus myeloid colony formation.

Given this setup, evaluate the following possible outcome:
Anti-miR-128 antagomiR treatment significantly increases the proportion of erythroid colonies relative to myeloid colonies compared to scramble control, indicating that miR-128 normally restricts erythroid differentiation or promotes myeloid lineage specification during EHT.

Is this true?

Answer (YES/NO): YES